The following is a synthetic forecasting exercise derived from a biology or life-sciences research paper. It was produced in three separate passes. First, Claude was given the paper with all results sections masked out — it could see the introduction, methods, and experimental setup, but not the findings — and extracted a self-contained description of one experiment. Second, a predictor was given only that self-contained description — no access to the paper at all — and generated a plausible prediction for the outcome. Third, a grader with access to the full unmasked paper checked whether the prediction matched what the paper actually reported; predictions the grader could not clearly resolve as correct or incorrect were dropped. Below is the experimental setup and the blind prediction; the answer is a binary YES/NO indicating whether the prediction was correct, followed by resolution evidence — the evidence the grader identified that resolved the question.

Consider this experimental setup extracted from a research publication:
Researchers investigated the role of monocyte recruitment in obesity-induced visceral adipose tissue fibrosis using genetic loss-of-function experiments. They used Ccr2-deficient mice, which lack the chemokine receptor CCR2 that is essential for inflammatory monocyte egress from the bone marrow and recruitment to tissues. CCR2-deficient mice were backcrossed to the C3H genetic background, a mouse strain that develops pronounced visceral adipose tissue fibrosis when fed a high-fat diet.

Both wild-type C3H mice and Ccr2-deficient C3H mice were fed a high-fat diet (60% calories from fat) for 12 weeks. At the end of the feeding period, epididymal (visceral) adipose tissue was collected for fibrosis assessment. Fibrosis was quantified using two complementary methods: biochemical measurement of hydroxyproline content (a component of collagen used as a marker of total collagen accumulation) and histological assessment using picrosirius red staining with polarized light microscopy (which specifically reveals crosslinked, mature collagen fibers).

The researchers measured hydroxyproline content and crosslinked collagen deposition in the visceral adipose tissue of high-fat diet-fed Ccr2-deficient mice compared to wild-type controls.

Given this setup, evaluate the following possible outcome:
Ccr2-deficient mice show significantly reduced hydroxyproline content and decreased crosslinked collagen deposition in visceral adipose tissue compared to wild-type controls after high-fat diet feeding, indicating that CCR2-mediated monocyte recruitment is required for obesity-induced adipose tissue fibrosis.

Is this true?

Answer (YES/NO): YES